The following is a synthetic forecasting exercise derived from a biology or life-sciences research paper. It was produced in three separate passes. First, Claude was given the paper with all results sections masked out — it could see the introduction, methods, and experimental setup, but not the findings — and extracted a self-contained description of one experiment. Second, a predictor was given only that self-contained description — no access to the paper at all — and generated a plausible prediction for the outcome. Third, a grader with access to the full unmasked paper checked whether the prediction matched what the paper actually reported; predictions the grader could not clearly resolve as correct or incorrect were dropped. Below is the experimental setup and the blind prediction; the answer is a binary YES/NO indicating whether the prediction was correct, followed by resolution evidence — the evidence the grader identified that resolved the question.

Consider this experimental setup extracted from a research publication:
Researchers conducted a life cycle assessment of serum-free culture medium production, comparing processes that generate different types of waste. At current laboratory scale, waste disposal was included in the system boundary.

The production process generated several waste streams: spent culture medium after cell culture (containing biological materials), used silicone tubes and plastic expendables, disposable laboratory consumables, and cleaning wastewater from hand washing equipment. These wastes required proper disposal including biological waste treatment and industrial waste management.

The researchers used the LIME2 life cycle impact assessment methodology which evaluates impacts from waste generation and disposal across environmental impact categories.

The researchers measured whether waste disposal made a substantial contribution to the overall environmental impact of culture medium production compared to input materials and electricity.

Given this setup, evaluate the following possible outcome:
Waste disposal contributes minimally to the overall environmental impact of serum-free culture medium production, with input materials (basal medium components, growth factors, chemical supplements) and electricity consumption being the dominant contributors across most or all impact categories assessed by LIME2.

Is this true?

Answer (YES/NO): NO